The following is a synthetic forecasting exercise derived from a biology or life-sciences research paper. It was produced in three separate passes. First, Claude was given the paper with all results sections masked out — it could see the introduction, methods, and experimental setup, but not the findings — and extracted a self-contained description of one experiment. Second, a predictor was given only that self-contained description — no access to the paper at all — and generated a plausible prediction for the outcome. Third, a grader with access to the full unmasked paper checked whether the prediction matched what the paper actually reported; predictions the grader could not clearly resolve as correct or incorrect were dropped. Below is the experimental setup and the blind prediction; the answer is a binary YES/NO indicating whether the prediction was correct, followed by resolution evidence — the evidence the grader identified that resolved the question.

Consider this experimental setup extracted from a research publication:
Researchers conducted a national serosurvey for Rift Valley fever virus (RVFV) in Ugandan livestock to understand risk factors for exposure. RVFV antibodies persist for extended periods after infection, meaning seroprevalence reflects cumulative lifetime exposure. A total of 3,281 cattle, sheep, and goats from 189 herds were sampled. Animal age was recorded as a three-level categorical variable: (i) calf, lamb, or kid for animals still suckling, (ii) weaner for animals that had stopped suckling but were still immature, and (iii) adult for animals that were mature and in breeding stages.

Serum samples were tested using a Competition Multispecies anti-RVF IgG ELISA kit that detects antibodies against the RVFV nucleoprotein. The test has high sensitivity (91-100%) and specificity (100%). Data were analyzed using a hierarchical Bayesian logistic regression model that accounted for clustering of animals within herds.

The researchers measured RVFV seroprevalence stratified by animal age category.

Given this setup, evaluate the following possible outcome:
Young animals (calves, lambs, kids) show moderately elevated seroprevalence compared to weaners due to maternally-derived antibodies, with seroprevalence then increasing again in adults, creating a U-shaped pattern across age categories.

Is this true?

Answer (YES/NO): NO